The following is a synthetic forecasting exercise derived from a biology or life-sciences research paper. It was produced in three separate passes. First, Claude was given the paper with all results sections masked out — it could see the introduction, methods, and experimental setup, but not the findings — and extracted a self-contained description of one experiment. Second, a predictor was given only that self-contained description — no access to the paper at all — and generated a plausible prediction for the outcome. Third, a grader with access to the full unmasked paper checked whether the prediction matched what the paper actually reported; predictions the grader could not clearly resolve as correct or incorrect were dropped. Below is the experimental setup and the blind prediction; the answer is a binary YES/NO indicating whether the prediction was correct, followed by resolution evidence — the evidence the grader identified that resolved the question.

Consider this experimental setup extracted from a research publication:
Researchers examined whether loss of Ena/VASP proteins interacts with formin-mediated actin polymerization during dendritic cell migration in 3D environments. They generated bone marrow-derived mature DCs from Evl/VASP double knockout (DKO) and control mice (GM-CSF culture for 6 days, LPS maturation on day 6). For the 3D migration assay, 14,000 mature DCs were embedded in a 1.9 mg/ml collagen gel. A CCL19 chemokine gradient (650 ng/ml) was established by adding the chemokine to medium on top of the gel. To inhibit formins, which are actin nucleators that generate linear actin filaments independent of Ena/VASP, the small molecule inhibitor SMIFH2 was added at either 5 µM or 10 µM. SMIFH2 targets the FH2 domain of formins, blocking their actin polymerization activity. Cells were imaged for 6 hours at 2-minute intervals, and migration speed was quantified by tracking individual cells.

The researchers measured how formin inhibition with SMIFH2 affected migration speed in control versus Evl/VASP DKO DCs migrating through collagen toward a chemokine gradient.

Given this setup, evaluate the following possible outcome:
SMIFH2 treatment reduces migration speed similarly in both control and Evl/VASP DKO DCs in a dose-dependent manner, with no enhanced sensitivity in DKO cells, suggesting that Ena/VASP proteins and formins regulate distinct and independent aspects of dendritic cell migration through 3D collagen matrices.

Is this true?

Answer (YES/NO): NO